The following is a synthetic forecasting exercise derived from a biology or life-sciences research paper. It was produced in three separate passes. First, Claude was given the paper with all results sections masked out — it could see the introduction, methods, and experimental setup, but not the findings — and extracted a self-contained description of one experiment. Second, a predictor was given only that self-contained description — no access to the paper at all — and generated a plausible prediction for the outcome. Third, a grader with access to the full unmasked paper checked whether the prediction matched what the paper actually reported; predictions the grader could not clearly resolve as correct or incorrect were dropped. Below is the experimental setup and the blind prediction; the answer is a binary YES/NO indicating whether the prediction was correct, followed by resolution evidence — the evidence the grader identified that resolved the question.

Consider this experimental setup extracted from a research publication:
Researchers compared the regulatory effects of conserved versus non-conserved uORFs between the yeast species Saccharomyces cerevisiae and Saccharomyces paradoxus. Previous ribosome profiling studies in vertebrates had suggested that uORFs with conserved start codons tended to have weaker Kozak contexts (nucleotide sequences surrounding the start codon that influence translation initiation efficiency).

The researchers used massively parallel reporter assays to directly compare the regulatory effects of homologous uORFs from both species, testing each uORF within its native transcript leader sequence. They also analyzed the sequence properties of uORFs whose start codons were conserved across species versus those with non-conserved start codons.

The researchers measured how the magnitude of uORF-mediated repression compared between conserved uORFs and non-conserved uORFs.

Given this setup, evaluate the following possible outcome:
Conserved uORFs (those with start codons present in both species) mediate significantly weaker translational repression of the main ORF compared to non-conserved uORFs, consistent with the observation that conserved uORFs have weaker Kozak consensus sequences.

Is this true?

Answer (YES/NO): YES